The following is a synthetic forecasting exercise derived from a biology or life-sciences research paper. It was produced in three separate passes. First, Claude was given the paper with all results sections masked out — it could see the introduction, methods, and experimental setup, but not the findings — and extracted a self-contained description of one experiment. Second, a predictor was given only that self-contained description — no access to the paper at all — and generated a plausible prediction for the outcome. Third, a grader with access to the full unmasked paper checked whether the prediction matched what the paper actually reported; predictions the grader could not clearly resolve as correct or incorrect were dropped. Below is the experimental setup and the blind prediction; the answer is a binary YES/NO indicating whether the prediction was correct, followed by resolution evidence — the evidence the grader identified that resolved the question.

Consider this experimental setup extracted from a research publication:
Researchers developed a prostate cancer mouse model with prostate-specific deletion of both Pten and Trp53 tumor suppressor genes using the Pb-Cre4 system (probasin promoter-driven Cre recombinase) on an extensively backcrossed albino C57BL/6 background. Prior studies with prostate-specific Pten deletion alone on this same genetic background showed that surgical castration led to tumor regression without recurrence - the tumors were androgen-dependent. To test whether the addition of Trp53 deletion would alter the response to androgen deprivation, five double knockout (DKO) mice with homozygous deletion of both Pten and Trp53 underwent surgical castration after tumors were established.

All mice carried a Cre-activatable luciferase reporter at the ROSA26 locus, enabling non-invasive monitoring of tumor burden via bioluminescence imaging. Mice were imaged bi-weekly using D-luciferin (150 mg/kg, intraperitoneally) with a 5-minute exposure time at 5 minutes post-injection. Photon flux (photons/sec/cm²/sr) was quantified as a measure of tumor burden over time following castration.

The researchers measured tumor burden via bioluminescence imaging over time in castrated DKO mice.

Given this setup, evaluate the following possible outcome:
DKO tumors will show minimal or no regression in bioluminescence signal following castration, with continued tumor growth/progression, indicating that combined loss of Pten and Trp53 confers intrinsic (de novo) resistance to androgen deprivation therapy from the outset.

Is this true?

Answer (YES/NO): NO